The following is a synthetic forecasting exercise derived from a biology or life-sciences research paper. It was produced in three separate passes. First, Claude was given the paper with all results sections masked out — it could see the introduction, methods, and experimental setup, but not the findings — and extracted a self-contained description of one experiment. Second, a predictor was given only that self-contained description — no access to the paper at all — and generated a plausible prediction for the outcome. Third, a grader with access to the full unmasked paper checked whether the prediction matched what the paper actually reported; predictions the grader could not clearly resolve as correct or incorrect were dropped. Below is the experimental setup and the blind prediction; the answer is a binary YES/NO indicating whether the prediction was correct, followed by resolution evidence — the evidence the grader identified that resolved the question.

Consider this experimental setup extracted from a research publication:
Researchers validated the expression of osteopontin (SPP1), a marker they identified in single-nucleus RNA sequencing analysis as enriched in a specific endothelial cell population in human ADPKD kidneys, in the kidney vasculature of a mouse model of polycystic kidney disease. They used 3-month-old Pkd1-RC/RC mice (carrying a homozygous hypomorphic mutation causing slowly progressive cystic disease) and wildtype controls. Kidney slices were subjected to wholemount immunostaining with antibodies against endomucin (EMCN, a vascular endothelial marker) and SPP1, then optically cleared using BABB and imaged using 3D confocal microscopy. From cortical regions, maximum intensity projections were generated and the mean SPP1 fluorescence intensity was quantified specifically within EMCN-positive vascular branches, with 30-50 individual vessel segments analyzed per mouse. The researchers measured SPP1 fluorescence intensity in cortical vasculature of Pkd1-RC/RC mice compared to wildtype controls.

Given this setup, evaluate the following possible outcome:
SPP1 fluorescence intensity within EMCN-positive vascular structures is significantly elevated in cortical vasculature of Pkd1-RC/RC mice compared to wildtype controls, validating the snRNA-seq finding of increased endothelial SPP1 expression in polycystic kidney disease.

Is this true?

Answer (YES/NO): YES